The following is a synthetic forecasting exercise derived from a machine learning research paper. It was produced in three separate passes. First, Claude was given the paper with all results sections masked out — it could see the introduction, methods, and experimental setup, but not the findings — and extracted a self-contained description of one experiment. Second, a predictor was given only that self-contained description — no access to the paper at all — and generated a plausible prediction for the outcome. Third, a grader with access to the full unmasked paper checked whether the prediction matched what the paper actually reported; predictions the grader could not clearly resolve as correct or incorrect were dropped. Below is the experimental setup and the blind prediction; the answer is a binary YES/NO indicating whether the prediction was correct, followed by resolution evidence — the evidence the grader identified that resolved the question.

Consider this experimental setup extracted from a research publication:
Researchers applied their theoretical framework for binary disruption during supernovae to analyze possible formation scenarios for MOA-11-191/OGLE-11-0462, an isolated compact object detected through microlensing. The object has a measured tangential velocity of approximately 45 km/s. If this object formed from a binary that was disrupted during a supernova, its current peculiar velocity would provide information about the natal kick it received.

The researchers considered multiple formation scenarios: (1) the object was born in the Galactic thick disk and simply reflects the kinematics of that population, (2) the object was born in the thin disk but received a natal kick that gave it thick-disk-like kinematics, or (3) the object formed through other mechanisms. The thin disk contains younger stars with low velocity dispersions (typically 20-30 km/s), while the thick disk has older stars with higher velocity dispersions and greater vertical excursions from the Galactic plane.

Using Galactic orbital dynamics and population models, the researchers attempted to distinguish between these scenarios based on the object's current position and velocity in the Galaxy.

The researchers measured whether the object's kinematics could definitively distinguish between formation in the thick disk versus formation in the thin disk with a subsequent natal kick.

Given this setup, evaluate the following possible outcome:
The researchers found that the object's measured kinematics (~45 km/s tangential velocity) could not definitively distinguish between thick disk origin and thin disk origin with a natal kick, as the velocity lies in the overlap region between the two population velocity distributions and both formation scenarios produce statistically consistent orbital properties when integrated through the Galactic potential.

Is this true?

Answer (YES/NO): NO